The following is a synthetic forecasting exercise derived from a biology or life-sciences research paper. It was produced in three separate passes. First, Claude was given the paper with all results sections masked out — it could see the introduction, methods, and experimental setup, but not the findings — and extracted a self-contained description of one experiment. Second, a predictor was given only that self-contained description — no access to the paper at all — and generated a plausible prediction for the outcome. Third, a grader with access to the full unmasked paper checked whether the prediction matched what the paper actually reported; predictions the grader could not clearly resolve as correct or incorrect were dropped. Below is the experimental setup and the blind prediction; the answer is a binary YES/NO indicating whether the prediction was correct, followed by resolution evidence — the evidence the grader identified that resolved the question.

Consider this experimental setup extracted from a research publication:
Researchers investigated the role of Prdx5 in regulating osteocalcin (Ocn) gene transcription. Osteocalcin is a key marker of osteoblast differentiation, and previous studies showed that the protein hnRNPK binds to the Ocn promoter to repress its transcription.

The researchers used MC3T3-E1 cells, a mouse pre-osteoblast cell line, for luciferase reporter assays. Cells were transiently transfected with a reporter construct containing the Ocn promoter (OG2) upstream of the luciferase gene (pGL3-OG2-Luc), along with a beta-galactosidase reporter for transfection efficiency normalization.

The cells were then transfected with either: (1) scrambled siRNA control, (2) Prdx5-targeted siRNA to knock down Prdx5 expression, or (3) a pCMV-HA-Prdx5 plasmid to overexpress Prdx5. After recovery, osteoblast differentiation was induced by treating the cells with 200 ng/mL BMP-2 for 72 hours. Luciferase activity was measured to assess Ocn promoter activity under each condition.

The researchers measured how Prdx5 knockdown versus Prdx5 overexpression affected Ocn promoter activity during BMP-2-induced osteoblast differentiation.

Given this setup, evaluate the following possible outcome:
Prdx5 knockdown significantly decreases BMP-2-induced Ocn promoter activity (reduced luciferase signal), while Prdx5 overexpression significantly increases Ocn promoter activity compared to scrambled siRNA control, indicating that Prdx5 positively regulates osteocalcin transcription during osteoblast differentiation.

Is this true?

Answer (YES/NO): YES